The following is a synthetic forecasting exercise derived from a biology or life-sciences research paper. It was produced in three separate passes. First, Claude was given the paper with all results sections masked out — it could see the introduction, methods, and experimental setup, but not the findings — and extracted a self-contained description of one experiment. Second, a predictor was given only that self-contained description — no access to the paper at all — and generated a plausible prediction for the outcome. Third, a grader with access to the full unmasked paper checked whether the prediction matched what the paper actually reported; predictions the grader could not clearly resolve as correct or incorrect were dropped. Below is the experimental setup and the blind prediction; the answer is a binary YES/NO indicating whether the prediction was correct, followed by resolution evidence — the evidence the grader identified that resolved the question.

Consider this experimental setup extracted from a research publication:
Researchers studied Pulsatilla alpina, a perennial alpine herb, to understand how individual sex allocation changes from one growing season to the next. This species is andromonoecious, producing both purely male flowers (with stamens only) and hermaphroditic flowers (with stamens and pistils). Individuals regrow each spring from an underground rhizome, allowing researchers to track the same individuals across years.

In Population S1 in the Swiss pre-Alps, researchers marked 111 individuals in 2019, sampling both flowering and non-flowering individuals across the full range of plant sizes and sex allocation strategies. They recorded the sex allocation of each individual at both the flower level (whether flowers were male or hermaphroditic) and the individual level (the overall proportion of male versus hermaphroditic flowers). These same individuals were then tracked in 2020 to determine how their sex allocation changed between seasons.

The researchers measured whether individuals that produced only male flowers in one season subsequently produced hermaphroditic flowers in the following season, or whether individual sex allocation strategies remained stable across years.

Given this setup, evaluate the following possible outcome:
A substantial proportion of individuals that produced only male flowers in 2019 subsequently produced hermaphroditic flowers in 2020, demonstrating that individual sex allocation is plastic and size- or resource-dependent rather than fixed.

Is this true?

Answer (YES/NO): NO